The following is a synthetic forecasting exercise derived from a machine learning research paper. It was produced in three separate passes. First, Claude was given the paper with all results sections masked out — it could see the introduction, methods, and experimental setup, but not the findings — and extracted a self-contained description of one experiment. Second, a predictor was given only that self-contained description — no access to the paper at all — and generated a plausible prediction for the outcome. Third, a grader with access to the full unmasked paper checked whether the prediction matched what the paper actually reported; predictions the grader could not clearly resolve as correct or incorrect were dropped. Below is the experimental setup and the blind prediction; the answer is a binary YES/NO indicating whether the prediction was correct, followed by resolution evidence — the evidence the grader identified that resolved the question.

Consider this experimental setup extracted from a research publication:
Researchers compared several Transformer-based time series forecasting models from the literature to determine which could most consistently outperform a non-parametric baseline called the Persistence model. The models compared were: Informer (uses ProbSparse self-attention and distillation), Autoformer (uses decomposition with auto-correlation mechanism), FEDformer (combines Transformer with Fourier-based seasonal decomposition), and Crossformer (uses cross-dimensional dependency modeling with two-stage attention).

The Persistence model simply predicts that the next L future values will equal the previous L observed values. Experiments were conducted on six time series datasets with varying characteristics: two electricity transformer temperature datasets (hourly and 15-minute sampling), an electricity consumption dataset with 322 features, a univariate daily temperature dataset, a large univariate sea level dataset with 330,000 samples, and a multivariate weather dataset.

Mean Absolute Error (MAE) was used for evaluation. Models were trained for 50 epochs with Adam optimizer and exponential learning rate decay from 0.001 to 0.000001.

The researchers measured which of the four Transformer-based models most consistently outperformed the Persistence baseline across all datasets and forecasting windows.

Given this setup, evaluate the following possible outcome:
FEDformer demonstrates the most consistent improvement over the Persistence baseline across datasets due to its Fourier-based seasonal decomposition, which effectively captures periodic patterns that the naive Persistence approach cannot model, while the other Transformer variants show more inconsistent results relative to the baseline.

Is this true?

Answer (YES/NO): NO